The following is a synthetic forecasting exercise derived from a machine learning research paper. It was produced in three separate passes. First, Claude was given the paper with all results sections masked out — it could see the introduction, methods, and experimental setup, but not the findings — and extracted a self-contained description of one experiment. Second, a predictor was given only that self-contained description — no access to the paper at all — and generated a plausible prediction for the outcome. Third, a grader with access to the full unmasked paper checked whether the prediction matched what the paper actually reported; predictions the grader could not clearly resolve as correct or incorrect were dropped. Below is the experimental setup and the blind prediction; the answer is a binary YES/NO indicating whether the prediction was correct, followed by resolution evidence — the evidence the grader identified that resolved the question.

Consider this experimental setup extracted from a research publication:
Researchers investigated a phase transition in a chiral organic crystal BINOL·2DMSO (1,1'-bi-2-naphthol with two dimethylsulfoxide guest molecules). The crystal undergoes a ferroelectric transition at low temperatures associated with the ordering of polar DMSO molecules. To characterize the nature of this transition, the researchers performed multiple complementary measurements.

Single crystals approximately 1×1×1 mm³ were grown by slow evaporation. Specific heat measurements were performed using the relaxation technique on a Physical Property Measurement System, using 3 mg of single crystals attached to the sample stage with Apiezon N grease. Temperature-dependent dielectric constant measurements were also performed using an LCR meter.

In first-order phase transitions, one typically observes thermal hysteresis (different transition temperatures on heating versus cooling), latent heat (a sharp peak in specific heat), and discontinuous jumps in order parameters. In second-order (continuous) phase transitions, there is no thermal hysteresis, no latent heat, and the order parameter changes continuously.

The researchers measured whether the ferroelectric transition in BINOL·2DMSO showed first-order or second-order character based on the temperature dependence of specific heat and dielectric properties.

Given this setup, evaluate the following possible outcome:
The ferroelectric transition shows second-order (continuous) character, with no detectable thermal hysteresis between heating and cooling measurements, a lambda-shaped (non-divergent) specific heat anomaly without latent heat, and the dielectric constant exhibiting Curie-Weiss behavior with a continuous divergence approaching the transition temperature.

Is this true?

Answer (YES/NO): YES